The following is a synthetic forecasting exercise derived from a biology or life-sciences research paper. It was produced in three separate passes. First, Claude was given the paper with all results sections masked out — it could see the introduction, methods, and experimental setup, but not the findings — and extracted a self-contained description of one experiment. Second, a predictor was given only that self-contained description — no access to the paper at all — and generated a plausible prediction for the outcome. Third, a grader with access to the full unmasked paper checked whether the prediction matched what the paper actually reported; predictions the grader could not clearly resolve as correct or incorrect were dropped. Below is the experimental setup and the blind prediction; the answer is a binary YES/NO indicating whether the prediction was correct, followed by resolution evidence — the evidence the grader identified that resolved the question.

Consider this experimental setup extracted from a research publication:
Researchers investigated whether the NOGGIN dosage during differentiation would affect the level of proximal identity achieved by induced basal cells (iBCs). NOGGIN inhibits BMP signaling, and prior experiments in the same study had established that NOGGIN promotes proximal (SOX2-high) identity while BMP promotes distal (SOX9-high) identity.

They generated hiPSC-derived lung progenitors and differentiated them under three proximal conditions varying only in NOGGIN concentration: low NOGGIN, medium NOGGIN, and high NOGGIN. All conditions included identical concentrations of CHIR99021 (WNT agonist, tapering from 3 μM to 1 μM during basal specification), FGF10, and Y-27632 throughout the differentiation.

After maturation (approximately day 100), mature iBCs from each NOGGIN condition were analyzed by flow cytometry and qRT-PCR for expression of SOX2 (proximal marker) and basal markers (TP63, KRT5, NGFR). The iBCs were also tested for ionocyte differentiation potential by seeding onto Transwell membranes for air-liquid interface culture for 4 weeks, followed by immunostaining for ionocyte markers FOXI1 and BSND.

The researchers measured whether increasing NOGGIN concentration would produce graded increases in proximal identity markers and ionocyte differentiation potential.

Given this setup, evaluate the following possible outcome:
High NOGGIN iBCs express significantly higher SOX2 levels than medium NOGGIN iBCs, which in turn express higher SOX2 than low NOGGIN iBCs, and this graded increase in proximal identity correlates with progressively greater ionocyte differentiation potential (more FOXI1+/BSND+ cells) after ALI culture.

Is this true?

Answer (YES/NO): NO